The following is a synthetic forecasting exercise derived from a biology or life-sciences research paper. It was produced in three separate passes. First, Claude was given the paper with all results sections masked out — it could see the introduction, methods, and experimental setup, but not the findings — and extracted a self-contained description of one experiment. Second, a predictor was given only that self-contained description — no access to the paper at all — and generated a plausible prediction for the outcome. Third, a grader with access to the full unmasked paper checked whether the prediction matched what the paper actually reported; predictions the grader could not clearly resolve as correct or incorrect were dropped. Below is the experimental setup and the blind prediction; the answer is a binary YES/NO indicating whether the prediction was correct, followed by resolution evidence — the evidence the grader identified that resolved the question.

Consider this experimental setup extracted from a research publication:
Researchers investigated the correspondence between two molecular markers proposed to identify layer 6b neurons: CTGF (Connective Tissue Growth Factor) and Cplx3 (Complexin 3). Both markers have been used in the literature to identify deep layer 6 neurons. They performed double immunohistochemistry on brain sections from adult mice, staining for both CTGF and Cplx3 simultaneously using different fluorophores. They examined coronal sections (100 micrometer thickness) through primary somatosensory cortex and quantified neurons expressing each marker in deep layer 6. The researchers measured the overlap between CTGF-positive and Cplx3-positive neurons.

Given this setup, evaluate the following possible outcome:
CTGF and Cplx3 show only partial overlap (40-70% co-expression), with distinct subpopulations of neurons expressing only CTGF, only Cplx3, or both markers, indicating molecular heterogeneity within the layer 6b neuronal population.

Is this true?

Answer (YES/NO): NO